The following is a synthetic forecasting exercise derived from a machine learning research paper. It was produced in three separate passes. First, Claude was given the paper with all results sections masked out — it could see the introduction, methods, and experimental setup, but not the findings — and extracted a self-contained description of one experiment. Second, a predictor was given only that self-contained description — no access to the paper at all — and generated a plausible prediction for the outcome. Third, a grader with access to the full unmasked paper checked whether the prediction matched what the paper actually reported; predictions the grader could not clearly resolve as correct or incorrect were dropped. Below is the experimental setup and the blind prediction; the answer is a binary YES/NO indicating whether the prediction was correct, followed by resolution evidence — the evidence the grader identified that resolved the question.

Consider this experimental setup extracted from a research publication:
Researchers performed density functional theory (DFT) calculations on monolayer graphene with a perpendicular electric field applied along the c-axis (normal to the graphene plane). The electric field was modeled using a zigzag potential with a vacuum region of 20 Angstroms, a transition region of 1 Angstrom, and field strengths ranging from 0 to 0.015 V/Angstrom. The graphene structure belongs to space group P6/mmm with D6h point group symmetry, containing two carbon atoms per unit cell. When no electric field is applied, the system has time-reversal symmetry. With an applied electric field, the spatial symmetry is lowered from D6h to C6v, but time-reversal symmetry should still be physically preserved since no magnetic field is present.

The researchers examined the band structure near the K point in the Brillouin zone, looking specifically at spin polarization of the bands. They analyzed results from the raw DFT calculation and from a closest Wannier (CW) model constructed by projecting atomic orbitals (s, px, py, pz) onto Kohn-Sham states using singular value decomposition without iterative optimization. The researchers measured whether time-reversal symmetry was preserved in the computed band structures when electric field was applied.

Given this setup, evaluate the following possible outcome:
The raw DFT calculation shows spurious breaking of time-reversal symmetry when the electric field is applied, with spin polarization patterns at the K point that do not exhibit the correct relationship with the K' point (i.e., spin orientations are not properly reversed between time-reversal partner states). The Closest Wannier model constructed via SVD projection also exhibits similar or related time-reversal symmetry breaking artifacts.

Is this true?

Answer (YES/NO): YES